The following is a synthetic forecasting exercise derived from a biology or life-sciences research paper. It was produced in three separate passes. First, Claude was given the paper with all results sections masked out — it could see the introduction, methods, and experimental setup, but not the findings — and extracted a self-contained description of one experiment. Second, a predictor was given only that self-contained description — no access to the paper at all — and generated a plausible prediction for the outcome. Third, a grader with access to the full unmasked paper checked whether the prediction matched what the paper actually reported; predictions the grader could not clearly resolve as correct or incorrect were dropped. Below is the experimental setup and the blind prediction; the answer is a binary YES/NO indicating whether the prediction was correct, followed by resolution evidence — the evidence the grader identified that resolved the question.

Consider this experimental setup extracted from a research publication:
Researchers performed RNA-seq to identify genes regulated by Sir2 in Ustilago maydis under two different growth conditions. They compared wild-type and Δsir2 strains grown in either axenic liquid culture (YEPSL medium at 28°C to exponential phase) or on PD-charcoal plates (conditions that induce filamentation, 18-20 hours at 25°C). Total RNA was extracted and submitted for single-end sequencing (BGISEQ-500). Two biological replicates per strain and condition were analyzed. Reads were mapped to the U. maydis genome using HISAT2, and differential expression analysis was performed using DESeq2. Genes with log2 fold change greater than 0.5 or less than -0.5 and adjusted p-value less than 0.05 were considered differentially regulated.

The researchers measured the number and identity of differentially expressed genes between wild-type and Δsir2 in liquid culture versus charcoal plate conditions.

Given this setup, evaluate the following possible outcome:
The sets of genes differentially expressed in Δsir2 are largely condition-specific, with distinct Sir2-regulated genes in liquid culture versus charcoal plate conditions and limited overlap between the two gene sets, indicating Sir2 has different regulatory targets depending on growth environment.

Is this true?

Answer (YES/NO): YES